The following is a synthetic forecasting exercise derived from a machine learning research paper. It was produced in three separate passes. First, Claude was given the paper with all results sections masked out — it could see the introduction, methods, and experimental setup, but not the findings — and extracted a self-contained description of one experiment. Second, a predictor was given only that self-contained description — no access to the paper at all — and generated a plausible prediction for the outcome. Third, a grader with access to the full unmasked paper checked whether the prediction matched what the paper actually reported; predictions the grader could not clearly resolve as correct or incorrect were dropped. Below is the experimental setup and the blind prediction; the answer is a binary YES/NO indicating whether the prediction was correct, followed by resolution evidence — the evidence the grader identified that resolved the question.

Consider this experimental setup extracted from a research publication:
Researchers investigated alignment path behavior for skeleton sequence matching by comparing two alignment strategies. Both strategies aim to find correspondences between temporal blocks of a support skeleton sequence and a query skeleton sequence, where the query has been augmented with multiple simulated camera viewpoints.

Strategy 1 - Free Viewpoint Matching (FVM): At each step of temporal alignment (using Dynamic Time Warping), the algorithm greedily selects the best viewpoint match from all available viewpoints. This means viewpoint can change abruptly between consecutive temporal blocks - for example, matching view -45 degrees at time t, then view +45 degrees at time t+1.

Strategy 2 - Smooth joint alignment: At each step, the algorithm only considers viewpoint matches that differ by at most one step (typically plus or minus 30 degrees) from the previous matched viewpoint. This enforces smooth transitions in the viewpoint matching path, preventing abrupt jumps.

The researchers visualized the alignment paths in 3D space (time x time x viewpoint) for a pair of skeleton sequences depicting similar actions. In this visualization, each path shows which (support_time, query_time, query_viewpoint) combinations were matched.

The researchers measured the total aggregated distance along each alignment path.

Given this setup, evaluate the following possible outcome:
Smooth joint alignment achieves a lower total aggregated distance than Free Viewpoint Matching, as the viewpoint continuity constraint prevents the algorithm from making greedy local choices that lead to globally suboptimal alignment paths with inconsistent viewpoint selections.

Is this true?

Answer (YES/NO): NO